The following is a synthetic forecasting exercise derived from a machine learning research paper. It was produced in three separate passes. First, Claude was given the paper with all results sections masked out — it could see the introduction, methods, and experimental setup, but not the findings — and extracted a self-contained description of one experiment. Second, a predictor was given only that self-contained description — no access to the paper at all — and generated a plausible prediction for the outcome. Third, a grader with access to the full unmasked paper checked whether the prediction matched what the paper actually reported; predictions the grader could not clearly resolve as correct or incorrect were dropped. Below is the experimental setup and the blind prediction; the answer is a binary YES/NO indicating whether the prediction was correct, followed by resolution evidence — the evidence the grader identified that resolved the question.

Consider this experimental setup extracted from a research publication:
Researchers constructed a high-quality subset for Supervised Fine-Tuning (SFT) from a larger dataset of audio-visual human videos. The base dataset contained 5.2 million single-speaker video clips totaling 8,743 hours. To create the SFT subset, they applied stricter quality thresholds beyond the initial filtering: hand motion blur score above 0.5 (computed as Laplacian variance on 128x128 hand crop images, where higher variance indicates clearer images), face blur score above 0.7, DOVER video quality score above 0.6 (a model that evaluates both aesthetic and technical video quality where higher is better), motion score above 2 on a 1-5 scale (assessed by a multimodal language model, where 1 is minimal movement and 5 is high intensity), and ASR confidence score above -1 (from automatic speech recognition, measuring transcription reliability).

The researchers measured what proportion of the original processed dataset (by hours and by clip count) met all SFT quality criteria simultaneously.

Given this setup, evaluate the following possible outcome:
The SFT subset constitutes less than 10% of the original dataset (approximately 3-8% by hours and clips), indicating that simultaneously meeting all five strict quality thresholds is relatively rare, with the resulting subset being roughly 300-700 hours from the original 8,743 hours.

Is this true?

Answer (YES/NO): NO